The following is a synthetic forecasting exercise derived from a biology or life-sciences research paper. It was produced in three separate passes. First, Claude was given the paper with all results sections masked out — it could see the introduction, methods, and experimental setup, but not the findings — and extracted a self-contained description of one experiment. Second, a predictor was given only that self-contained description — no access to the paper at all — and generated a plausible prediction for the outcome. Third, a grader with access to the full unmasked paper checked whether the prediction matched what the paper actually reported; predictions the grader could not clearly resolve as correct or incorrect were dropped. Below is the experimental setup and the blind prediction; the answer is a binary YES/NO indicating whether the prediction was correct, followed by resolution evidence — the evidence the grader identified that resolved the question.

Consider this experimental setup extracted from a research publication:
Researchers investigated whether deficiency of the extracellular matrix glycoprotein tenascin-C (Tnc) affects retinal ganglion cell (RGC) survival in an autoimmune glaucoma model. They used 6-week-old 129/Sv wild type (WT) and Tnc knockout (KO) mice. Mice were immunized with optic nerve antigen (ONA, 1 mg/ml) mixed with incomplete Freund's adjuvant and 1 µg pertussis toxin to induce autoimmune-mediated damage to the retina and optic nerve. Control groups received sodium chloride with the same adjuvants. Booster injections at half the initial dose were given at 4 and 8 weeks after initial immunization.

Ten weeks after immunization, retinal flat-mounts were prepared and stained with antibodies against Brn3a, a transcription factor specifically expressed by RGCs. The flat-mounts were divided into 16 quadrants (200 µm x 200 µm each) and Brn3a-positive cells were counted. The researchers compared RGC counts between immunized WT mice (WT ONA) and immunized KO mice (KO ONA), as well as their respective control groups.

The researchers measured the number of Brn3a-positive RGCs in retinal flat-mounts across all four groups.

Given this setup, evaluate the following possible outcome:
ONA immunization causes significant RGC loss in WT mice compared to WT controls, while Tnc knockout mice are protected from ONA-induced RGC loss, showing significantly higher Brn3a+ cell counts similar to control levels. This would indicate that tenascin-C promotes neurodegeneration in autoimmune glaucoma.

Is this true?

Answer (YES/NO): NO